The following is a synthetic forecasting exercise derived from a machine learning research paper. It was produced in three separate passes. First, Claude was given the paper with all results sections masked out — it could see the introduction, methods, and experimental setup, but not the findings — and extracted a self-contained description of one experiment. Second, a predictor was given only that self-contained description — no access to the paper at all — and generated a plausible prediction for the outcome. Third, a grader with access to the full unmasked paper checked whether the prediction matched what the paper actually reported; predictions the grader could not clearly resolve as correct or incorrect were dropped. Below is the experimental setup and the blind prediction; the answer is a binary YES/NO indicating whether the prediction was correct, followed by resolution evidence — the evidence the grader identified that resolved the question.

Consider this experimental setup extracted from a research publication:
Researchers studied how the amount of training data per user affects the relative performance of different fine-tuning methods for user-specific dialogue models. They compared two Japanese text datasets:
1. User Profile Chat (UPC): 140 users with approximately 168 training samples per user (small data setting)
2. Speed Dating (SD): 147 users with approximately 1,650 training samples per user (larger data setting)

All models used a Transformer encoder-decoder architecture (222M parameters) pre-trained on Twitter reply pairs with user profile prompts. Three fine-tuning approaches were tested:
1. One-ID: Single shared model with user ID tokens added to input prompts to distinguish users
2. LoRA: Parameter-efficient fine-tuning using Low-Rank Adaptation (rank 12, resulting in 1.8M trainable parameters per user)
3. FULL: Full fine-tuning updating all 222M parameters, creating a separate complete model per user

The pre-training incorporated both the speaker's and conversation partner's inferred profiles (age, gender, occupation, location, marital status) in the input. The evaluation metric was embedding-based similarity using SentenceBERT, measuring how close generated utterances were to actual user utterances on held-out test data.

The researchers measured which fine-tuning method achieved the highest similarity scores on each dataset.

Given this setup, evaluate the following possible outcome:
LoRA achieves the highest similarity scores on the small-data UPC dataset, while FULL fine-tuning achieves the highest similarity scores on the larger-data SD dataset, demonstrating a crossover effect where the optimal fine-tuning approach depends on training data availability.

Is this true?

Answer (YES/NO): NO